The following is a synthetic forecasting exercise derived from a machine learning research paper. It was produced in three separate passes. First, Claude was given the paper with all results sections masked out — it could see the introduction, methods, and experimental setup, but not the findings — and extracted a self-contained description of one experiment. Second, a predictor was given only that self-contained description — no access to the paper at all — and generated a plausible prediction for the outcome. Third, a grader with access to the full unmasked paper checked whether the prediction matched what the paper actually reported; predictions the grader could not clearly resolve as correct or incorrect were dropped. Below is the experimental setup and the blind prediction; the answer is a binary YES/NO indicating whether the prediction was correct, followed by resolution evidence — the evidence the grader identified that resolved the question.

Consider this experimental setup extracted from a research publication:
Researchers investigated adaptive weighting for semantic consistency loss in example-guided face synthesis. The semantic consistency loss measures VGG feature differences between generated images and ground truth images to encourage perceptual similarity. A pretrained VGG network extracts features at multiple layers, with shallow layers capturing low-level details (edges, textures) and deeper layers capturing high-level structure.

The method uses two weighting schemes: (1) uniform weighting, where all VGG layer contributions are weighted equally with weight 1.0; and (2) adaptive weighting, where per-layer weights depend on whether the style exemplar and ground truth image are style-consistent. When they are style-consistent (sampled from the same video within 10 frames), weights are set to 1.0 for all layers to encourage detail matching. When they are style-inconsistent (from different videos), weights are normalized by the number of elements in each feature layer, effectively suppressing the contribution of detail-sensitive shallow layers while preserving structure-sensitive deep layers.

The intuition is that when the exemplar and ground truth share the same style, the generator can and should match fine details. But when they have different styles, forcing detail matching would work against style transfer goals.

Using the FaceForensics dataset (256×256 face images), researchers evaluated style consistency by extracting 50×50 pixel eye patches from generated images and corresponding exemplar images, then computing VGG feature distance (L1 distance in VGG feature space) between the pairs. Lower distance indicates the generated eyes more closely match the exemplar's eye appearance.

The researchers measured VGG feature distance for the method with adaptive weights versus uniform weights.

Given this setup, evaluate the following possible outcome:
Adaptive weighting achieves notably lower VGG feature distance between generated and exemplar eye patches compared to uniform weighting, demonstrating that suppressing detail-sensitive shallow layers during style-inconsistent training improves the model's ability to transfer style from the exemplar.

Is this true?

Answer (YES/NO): NO